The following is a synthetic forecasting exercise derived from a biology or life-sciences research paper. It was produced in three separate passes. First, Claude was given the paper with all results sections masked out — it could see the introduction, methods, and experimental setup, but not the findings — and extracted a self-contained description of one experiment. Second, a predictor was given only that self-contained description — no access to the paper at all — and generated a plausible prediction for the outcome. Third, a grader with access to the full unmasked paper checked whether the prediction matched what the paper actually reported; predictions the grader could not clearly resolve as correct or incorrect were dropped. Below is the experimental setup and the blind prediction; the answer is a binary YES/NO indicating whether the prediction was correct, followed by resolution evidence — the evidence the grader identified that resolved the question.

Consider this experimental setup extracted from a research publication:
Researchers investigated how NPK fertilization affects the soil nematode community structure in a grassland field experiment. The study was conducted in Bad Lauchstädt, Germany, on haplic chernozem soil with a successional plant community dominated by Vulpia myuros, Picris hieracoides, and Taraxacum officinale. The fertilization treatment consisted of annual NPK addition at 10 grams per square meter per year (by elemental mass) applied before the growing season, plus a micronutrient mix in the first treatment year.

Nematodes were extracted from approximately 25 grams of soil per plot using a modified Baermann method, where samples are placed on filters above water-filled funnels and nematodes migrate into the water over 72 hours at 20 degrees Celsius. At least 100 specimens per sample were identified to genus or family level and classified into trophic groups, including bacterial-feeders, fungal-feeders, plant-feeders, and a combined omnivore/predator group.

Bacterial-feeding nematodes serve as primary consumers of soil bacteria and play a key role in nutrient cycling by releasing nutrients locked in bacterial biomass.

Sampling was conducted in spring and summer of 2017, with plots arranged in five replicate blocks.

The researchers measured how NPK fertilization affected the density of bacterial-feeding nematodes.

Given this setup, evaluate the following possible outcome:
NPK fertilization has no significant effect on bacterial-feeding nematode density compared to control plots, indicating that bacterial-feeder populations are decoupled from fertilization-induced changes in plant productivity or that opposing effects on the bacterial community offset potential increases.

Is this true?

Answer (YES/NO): NO